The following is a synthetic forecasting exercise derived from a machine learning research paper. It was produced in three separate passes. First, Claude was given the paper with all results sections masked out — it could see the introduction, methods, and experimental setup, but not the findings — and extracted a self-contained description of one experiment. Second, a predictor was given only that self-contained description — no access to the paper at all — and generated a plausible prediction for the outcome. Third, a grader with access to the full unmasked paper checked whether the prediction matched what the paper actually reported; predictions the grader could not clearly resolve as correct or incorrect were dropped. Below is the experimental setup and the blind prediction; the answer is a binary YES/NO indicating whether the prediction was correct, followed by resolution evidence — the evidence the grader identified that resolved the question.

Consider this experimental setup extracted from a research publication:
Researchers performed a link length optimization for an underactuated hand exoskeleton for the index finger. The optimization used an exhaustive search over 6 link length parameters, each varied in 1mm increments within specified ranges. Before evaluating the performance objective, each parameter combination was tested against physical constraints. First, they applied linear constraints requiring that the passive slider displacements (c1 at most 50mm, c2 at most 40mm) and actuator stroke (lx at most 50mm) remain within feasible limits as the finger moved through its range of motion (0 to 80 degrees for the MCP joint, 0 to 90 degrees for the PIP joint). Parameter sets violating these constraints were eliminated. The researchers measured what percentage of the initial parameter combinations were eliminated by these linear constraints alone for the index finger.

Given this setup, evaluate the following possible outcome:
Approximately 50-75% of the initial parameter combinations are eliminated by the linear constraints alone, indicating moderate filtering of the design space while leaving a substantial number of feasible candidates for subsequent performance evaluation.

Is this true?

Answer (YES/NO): YES